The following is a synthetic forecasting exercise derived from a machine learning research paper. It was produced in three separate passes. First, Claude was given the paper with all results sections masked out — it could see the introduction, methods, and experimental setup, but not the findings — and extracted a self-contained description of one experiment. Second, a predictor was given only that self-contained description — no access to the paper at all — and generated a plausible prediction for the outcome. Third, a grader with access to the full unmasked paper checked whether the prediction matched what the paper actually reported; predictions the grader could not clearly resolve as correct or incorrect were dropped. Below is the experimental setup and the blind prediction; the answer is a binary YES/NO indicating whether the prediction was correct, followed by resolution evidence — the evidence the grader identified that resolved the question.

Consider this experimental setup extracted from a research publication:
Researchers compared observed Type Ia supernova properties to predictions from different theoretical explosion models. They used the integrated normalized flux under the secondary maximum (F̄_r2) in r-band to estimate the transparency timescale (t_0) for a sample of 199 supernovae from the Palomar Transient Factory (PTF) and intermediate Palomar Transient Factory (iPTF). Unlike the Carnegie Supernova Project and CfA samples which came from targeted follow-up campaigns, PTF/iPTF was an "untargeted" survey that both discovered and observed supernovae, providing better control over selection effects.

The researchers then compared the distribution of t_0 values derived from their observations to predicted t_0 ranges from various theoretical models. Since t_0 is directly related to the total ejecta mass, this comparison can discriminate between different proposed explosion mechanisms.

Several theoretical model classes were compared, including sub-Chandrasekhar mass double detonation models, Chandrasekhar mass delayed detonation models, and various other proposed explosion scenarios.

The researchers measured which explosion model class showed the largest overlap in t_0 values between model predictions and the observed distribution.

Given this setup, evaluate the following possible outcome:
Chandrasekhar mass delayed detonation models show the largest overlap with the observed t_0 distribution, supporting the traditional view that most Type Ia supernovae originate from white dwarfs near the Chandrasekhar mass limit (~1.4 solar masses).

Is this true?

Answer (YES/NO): NO